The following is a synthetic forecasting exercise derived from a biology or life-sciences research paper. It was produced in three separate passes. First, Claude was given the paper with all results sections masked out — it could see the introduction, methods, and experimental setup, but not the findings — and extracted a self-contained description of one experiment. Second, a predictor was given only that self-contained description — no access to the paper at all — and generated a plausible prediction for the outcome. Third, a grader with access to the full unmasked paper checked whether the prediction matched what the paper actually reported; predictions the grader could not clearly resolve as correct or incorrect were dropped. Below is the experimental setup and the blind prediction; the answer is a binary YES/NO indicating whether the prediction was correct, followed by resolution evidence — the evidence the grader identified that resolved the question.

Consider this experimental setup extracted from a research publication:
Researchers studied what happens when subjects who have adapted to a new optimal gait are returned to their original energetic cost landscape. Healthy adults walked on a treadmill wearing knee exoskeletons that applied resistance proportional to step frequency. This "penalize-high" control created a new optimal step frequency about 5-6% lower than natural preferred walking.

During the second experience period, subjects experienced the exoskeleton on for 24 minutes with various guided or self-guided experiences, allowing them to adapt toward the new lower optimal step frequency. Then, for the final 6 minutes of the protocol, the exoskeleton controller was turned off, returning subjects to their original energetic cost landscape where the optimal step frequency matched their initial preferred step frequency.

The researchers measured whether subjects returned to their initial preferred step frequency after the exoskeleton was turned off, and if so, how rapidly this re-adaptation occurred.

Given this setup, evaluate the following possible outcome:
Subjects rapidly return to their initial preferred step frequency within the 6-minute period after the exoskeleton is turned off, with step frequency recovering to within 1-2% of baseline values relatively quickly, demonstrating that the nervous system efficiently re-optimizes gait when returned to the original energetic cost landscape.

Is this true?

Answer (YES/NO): NO